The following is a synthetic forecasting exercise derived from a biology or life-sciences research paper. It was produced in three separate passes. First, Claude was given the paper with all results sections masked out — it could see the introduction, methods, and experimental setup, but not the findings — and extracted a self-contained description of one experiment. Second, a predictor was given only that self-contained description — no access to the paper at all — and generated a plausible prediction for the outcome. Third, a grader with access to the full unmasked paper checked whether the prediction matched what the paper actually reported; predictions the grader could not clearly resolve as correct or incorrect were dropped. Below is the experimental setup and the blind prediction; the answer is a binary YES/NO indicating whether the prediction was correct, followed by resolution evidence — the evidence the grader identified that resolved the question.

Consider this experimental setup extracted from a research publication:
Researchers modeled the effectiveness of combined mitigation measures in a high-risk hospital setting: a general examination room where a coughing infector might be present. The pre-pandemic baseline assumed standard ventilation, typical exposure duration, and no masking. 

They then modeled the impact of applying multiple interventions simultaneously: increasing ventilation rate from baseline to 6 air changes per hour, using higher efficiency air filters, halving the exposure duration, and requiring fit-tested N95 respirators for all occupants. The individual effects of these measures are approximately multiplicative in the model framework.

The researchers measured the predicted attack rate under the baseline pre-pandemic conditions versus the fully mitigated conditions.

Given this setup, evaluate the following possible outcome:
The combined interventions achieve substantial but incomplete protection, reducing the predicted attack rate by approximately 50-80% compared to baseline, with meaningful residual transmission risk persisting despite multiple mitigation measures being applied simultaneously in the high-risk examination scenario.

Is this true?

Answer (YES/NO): NO